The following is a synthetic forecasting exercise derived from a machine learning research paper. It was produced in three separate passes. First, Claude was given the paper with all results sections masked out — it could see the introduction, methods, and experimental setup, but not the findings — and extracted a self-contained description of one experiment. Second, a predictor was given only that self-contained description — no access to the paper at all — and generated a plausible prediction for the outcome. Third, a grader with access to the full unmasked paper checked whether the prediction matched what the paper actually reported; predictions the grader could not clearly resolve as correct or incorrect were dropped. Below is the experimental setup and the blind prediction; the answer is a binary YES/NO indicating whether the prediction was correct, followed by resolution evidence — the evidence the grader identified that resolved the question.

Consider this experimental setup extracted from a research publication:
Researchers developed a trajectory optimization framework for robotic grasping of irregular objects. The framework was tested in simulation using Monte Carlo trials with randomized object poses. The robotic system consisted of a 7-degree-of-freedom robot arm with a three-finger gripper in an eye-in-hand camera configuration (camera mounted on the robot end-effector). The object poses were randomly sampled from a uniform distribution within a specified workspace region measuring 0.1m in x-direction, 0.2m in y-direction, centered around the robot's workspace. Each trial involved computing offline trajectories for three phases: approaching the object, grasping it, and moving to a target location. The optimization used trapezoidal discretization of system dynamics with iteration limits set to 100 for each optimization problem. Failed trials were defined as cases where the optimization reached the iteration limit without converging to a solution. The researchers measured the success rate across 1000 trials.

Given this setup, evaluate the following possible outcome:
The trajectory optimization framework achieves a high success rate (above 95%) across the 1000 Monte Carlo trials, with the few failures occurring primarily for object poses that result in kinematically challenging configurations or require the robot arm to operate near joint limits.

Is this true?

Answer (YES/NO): NO